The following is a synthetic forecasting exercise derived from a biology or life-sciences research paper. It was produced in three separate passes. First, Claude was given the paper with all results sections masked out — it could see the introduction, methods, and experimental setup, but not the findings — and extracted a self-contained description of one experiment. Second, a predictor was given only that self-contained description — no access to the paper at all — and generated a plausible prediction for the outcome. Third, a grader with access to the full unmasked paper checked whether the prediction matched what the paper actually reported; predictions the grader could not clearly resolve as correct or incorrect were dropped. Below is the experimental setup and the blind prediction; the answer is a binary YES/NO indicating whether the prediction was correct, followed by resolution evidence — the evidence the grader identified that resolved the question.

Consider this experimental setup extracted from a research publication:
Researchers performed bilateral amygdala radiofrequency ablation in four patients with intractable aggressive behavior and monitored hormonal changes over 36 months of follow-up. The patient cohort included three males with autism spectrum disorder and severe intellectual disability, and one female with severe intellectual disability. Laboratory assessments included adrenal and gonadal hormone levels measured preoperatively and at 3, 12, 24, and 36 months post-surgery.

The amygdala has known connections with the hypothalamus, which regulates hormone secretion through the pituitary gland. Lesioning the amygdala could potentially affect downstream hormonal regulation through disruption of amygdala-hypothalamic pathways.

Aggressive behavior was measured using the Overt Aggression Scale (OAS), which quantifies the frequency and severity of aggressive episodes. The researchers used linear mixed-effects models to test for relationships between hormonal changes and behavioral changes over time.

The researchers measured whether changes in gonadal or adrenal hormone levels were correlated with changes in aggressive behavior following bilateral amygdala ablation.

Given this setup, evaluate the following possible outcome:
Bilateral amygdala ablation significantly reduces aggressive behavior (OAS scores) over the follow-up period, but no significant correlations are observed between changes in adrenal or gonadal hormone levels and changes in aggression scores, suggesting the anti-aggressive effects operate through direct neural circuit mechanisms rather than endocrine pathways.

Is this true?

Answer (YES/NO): NO